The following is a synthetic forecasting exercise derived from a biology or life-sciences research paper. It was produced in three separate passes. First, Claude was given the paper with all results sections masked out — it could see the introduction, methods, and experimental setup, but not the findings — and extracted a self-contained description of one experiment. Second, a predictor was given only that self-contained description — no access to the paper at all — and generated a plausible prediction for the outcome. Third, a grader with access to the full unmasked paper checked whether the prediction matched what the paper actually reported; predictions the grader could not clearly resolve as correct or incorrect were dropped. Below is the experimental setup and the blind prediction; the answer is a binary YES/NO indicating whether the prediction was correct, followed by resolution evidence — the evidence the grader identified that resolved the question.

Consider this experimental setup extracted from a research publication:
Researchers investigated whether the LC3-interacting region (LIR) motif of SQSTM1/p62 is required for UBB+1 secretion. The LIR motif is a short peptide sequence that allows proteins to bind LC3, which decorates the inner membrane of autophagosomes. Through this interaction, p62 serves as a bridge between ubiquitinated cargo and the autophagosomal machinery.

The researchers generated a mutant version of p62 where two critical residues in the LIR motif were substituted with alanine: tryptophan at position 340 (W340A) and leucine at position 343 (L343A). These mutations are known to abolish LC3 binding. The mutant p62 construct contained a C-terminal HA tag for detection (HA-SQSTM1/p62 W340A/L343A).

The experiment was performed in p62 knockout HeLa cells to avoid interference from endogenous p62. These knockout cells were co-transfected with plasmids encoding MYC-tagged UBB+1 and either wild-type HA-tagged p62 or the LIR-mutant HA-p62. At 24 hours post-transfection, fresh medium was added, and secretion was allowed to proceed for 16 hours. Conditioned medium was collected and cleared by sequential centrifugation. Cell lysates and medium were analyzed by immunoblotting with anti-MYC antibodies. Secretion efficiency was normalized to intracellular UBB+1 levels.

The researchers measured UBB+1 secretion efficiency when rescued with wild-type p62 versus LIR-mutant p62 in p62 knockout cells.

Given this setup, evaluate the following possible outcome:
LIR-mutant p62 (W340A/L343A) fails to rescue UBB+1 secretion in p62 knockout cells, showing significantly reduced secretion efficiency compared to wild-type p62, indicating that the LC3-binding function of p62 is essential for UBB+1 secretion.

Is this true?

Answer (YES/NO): YES